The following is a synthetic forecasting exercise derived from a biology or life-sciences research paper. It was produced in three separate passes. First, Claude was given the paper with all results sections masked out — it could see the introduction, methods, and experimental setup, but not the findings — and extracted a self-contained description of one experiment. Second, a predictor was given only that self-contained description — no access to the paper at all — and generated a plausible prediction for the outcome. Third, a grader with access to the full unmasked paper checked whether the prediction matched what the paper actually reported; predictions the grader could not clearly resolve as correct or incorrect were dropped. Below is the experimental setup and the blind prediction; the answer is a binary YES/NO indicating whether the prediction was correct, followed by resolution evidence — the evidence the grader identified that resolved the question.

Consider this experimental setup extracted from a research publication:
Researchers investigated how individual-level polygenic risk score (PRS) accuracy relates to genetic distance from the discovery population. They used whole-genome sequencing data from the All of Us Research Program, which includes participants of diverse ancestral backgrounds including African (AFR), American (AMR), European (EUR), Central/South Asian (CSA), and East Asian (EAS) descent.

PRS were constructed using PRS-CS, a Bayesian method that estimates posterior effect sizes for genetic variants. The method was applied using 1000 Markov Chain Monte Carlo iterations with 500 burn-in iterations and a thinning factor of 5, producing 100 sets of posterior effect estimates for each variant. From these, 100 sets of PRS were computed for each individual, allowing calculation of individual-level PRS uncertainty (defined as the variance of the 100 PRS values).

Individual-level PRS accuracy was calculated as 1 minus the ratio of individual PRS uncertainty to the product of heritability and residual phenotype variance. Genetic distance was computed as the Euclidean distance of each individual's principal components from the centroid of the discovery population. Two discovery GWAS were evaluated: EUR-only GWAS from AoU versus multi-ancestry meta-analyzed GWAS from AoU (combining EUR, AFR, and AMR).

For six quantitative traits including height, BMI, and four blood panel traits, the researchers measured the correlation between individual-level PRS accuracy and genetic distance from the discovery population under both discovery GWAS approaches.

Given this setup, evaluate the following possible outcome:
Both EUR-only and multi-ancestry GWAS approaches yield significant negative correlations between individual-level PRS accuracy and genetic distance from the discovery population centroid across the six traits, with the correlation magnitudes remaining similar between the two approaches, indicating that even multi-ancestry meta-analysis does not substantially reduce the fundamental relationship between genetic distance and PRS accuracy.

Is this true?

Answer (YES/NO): NO